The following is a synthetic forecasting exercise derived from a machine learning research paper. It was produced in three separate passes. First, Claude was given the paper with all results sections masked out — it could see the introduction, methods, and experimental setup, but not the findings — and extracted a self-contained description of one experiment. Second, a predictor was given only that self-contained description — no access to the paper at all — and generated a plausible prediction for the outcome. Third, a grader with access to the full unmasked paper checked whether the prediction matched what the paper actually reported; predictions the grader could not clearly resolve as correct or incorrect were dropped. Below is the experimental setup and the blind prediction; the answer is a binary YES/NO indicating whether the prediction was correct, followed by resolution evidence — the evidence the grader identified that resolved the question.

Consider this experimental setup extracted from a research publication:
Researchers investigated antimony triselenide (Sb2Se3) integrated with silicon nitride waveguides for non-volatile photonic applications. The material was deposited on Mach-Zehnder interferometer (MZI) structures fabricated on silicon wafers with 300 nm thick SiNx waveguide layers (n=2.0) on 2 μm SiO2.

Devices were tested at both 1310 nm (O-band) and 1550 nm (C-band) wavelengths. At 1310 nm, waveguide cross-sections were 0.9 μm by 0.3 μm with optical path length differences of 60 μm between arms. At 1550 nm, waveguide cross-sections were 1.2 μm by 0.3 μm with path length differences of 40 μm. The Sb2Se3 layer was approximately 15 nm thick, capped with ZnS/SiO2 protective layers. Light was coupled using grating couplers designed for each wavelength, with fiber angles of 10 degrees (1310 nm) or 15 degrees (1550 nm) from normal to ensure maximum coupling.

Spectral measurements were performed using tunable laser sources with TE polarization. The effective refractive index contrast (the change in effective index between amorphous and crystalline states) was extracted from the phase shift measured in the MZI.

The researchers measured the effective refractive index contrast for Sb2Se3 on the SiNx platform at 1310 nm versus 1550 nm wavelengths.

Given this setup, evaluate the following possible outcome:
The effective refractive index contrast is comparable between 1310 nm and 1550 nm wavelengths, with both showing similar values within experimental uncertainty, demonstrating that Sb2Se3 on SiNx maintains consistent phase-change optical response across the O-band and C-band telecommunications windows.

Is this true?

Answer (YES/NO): NO